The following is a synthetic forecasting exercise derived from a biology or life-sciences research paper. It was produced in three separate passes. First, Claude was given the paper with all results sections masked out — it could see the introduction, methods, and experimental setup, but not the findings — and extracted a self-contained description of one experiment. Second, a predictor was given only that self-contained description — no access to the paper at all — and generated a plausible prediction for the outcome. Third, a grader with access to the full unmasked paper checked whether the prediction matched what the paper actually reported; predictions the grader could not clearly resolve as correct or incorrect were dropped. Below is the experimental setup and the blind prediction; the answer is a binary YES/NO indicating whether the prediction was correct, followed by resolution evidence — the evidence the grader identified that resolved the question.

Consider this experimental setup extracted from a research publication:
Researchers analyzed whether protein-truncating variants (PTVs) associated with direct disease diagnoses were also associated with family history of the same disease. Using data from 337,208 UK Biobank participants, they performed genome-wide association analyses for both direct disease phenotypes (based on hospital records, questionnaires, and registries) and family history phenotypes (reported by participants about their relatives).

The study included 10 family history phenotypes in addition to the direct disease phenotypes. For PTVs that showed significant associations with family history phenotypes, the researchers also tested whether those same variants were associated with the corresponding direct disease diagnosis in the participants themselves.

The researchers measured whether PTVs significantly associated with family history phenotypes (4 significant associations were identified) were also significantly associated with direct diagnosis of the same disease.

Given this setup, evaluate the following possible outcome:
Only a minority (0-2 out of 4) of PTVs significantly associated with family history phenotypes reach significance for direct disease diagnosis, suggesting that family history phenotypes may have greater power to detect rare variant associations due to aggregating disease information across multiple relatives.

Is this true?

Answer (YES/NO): NO